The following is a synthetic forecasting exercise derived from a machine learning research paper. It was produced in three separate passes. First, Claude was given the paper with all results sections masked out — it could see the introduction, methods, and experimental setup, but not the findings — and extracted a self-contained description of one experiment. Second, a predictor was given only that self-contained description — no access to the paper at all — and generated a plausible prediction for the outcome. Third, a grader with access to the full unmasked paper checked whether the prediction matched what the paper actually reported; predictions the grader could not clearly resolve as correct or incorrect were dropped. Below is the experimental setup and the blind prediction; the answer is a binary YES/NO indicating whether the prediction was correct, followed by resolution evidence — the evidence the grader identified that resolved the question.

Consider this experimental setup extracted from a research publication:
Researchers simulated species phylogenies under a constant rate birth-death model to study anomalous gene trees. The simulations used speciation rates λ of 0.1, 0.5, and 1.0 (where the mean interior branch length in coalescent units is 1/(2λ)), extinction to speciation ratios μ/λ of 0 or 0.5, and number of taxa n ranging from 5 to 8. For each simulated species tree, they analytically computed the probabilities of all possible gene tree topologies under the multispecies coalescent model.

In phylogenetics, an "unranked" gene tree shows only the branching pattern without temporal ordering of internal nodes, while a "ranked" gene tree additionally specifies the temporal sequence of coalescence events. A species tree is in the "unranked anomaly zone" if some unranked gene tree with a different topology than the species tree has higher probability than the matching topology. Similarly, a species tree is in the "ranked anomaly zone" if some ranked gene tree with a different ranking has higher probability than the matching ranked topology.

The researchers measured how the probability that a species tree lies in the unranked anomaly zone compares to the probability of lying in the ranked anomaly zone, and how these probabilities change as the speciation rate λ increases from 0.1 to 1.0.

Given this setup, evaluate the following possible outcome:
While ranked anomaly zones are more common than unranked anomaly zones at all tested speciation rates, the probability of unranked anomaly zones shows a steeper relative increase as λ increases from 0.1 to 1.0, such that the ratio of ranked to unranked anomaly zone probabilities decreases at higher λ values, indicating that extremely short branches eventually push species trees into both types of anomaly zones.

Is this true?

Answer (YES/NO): NO